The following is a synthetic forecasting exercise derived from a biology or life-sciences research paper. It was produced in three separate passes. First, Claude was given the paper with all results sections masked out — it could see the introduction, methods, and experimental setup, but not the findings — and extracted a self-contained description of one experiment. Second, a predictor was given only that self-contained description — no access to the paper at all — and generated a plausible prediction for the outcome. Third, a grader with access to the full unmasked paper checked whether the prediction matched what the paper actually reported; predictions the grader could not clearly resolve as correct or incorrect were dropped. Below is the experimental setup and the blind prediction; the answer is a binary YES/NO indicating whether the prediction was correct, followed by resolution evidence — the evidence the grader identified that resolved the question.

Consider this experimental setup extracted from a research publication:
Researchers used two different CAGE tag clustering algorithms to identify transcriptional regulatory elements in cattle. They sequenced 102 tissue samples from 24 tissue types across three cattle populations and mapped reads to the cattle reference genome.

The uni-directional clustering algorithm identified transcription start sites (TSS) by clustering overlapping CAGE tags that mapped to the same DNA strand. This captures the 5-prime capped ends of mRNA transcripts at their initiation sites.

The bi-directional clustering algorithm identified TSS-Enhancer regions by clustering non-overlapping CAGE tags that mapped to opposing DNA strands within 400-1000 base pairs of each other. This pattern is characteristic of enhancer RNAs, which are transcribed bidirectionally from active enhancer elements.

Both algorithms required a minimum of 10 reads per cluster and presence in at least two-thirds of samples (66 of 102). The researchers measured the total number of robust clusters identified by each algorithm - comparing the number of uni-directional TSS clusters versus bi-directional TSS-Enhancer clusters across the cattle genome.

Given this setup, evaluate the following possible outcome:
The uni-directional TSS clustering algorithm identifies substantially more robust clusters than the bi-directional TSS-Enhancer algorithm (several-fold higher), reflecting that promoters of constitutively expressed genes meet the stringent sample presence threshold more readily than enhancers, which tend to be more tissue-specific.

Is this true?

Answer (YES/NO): YES